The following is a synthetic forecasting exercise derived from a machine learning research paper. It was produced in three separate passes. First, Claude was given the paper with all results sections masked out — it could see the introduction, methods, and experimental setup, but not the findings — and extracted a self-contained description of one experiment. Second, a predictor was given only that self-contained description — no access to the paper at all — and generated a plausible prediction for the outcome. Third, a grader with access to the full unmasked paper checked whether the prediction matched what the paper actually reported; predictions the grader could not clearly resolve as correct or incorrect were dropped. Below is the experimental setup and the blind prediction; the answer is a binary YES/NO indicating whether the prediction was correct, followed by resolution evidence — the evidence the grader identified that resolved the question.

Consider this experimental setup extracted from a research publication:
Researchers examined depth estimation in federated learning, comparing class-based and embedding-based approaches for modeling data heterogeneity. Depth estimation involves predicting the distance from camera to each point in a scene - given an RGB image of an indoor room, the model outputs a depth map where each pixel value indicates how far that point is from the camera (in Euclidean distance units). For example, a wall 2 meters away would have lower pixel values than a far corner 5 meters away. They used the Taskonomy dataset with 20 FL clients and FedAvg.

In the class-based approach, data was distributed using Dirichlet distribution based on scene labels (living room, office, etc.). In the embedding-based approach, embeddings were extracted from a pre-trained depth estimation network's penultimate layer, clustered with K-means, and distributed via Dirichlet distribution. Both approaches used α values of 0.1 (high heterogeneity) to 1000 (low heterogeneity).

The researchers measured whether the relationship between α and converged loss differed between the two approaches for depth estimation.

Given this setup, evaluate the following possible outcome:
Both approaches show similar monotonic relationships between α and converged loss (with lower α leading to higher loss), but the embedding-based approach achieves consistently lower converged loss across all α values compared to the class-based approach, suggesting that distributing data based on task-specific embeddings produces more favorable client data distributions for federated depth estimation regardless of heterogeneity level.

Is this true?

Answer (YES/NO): NO